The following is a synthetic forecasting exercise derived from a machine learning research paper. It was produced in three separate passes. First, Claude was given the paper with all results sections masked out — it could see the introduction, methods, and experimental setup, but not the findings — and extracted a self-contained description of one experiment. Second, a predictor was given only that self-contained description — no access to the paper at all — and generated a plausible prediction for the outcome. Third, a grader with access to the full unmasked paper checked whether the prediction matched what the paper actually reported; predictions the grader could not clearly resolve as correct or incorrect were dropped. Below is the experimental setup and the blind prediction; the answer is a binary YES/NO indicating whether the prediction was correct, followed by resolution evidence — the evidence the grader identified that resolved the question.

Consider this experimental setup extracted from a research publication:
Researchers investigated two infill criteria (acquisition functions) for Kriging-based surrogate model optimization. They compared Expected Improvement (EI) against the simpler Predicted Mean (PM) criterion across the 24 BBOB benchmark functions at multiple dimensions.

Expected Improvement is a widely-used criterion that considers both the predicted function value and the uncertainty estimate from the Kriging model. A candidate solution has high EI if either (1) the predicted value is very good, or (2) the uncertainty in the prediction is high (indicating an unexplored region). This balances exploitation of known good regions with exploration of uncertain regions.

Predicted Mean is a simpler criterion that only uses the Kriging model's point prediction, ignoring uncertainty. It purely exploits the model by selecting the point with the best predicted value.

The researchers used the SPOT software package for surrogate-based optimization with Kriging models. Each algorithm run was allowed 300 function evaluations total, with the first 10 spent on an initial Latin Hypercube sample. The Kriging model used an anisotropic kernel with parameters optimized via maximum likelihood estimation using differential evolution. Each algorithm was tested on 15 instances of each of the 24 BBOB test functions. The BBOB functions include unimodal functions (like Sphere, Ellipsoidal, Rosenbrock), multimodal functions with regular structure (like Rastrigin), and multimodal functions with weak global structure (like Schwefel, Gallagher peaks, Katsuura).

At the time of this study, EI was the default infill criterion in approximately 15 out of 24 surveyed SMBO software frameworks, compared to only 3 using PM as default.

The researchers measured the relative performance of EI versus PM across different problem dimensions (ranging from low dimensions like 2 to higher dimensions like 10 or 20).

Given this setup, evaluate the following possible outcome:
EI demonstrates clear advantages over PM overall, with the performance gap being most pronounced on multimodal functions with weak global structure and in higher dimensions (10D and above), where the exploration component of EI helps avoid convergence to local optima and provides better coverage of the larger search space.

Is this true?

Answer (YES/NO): NO